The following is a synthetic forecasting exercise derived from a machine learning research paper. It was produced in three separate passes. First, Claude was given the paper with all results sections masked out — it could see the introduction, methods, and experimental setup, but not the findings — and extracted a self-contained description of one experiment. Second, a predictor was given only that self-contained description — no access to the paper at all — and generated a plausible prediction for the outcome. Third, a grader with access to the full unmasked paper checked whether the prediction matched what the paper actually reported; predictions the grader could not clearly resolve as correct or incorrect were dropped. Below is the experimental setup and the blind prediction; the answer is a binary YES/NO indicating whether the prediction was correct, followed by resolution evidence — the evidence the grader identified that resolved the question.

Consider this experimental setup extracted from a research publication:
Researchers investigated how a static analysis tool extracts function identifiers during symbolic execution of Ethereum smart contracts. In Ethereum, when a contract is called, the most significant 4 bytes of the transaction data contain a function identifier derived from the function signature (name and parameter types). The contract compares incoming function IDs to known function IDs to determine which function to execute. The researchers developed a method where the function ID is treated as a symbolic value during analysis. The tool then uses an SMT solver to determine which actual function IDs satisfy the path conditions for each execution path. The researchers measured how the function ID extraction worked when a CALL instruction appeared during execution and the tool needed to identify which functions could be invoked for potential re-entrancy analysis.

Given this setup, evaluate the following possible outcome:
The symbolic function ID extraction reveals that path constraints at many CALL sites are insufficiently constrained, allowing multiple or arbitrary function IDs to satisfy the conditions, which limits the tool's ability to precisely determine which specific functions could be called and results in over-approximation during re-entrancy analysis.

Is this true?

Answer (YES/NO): NO